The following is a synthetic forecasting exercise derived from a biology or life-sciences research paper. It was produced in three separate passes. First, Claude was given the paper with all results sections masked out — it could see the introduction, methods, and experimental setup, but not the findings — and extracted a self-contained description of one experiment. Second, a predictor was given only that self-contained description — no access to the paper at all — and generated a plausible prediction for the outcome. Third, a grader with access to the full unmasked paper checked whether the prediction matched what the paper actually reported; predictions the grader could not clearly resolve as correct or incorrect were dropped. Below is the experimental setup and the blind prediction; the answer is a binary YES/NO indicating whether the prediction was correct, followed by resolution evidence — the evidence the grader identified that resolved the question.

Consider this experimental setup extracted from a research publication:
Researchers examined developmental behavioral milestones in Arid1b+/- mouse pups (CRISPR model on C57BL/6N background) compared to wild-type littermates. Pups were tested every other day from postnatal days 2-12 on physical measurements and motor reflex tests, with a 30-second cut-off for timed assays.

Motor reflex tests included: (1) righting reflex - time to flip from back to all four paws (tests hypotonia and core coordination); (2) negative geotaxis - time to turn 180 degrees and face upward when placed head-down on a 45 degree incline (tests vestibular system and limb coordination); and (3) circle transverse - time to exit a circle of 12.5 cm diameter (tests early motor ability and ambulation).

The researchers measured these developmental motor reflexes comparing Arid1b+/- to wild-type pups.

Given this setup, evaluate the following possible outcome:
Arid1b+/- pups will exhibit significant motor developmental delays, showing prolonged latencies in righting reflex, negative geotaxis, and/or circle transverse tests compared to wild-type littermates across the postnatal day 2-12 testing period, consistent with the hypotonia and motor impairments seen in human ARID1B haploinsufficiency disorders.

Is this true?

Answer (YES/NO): NO